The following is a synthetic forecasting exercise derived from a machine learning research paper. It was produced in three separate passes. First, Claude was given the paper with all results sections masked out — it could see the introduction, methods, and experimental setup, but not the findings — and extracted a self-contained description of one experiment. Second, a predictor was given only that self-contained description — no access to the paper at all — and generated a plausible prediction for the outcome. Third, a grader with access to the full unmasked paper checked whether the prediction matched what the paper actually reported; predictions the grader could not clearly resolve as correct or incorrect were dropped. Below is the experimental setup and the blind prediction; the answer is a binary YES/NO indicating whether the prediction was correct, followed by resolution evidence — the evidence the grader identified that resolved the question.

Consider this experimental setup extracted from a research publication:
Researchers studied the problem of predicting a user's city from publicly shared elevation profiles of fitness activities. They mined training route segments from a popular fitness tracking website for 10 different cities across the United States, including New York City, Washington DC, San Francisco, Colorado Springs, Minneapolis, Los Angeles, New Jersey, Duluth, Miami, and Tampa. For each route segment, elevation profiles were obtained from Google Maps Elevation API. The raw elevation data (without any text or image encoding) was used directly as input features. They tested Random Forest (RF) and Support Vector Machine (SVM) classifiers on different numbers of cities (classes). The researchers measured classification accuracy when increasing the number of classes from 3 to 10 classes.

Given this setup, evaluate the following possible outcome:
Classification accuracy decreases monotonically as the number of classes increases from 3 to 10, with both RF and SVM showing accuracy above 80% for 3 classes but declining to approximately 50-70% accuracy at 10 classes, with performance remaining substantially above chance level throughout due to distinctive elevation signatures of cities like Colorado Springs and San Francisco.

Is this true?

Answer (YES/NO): NO